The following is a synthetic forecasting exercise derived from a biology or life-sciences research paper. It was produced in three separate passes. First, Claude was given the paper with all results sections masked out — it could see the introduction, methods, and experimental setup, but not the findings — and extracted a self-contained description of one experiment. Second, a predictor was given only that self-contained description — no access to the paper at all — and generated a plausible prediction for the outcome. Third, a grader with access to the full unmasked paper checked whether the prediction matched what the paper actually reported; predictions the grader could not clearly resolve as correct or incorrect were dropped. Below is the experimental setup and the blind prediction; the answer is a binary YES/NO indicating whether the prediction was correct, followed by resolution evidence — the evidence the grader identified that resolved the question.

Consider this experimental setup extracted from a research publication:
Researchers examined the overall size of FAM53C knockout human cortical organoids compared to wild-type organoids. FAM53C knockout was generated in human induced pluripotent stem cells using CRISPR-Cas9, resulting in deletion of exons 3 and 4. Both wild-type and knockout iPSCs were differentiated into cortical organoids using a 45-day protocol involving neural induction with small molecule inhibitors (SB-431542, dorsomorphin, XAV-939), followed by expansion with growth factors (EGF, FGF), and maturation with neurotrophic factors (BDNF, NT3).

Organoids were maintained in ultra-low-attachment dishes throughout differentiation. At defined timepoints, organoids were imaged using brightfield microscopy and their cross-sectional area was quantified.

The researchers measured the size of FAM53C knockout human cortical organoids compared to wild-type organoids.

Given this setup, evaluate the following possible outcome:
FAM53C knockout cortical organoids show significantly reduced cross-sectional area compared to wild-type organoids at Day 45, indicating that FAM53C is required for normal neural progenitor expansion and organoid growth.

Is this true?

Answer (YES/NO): YES